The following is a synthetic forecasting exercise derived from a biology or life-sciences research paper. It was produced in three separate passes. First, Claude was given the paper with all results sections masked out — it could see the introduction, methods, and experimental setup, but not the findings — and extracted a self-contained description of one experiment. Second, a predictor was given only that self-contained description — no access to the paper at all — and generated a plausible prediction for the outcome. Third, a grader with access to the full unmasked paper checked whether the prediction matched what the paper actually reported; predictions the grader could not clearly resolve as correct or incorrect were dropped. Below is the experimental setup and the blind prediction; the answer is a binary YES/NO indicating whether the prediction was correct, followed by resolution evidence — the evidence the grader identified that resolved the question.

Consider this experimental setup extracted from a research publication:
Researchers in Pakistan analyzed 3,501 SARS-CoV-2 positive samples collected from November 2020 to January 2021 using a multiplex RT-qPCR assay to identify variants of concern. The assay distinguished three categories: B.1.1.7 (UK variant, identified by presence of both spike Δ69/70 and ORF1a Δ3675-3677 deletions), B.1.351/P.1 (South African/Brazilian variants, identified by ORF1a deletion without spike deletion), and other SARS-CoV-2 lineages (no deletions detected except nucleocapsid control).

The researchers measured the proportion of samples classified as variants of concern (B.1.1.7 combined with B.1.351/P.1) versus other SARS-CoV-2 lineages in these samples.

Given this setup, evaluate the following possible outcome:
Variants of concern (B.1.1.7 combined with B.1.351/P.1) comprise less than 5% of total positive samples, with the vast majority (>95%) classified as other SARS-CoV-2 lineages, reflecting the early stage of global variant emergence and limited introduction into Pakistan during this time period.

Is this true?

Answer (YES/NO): NO